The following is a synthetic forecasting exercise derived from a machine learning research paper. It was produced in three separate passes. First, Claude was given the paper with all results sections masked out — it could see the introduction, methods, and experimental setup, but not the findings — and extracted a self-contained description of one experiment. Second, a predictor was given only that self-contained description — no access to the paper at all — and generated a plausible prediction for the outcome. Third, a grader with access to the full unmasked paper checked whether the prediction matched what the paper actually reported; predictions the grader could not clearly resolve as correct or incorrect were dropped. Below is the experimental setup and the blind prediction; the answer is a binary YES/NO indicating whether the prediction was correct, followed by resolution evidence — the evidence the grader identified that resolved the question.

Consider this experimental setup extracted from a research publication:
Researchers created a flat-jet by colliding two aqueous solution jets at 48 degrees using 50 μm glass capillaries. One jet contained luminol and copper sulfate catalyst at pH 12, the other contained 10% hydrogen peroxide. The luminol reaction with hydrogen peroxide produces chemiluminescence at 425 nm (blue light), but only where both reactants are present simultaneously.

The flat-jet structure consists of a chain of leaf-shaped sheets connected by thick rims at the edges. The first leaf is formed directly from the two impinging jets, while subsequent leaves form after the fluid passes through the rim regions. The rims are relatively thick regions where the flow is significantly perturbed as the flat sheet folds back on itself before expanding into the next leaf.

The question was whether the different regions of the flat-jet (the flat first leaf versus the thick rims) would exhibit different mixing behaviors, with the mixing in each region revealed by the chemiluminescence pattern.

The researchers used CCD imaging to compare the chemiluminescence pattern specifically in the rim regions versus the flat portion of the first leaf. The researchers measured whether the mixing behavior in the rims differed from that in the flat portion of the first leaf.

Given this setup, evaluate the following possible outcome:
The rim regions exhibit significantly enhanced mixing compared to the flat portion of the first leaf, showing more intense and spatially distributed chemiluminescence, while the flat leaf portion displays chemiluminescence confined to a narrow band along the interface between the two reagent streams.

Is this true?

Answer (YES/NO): YES